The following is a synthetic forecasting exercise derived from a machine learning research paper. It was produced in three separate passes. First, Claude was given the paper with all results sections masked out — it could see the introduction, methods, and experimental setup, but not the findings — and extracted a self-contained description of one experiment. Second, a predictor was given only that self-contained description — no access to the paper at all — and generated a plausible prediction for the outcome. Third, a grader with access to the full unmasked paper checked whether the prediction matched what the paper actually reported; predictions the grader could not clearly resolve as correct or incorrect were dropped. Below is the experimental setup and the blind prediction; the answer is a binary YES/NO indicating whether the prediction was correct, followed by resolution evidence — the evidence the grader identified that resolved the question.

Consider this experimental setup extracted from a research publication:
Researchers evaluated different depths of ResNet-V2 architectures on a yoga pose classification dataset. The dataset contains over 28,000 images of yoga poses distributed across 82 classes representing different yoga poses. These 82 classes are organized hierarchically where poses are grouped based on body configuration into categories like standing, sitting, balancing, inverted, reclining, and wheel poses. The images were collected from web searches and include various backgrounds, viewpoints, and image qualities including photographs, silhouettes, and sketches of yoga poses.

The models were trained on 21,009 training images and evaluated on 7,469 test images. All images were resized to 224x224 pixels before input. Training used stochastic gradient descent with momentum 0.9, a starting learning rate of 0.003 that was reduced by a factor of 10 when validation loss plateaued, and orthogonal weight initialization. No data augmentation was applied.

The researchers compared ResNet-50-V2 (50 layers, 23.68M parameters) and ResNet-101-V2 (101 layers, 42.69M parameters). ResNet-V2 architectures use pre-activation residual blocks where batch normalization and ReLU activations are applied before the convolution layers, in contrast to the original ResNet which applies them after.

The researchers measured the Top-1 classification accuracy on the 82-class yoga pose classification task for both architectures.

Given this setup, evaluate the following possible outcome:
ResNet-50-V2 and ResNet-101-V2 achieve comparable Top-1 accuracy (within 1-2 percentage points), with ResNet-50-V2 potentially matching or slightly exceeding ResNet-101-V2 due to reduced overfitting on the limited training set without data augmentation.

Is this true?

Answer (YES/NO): YES